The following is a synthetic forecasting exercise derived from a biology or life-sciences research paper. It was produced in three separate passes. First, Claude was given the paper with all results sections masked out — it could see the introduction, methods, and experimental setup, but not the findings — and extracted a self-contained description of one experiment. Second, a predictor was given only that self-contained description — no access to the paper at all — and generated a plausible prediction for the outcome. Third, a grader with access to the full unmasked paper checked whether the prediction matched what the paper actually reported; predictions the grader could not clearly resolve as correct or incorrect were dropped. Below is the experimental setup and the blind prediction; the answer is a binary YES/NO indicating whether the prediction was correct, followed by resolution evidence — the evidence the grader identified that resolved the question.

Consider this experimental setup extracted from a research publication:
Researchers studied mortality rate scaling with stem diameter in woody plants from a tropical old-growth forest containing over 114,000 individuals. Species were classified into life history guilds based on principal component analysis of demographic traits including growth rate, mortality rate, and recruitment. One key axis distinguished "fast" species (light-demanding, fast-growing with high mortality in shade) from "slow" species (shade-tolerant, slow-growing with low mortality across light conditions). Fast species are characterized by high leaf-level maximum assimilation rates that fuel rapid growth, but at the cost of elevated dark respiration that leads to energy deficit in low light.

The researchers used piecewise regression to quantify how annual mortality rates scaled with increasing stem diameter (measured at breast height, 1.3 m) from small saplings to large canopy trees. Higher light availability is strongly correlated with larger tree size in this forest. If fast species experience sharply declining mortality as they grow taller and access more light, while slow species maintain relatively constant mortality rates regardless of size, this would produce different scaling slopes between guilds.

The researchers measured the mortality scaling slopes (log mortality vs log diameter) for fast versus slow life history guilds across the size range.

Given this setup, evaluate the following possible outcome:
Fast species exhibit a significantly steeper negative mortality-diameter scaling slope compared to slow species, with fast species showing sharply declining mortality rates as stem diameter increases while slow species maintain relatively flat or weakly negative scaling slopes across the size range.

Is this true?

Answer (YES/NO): YES